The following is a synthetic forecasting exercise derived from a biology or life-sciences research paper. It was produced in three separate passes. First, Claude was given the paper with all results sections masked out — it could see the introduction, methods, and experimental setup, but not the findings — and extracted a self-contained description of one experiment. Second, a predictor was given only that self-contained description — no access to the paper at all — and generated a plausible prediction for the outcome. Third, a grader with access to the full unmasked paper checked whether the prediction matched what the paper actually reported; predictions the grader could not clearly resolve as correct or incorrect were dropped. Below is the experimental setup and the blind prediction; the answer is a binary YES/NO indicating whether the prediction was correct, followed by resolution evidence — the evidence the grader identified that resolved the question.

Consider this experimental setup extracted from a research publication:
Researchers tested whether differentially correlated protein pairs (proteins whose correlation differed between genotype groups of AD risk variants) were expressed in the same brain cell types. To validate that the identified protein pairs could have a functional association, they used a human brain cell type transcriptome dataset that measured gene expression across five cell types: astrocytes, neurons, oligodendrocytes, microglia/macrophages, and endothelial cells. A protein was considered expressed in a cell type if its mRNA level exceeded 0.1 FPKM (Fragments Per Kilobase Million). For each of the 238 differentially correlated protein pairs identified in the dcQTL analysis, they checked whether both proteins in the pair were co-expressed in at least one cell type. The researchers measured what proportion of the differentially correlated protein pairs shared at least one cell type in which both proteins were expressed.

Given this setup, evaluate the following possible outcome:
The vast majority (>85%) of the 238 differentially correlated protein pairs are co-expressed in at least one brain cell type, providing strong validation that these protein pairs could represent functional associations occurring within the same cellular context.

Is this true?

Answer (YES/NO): YES